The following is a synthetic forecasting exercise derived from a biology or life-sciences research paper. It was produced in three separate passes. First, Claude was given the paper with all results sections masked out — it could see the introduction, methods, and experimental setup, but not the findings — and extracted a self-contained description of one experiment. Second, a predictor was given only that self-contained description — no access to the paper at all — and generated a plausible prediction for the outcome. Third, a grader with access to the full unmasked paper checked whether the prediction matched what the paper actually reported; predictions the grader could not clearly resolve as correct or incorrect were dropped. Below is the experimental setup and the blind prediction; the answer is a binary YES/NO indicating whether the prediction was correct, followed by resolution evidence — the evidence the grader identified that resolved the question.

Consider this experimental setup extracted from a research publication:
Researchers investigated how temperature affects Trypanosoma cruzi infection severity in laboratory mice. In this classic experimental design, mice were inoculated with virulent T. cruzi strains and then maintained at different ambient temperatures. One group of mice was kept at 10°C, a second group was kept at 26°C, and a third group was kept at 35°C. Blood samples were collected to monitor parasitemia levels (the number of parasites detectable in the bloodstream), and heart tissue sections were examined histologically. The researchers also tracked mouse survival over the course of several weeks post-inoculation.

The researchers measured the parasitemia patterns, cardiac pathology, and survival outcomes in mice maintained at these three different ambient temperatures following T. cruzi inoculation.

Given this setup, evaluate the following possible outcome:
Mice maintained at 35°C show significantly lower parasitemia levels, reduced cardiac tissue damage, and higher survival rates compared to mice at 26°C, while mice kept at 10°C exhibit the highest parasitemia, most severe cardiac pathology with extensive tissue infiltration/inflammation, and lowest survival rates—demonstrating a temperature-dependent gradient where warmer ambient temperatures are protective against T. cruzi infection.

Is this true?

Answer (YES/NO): YES